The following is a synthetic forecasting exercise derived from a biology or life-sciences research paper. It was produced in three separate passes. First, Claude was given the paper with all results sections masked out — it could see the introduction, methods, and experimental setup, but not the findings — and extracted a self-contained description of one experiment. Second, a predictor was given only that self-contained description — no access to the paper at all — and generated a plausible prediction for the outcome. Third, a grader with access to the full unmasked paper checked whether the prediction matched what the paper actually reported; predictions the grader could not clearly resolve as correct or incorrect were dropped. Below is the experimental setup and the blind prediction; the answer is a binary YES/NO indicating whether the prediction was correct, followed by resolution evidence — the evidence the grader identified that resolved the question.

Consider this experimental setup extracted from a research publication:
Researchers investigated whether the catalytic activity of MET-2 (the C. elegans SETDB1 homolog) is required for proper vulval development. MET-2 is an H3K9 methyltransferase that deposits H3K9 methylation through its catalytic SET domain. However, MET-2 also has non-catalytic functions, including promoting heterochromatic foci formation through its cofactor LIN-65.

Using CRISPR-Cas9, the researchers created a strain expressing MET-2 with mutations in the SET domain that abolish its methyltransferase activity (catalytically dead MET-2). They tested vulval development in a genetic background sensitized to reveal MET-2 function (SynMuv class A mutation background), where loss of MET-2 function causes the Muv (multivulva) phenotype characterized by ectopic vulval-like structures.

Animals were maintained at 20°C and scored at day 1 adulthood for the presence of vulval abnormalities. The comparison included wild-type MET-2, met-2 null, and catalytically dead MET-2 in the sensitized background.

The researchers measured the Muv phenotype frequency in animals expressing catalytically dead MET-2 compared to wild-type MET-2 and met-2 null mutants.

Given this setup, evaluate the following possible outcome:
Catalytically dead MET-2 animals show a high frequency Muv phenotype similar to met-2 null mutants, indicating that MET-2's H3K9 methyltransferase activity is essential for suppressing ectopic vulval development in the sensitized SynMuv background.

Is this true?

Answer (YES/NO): NO